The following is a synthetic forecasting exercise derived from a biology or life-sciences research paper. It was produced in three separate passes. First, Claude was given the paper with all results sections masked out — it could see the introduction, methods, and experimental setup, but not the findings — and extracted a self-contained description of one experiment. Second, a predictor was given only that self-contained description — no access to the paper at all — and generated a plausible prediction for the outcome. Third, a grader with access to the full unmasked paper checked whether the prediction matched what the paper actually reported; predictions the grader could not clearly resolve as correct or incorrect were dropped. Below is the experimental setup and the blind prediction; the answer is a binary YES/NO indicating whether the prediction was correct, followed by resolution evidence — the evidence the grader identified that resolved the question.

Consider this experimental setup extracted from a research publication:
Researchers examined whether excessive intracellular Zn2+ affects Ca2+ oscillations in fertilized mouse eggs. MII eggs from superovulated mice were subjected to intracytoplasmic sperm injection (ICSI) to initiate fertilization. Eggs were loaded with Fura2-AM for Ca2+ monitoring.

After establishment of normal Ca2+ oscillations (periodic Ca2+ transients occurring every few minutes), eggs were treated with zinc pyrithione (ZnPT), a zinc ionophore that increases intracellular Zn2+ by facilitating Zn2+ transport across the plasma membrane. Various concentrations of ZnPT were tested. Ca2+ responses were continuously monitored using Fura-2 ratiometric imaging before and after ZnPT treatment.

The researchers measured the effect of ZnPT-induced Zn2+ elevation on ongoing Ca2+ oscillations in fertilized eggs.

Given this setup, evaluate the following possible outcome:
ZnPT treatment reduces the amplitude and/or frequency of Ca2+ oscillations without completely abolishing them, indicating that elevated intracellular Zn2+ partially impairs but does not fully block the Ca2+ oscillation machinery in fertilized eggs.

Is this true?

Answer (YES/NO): NO